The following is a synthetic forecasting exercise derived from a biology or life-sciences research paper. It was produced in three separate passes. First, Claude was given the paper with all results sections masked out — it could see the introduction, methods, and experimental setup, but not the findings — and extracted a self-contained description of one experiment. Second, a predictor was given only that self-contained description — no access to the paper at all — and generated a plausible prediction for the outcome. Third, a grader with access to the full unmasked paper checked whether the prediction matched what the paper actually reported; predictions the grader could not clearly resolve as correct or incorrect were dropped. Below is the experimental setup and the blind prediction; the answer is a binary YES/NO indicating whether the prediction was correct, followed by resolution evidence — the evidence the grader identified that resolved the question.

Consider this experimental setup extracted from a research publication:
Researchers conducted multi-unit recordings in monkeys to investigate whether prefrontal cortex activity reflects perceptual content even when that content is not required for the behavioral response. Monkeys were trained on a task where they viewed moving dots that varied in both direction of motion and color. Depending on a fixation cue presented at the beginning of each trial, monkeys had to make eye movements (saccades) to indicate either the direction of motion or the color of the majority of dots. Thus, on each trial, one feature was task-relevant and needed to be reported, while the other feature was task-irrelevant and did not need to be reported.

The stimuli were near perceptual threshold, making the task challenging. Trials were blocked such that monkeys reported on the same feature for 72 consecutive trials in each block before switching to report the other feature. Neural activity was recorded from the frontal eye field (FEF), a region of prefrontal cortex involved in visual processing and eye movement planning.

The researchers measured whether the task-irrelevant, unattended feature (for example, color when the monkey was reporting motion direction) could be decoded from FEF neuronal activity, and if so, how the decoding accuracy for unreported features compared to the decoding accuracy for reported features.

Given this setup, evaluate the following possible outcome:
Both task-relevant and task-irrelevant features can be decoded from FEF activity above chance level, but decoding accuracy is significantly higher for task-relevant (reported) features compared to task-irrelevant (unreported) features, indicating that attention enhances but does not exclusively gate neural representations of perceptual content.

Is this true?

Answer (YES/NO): NO